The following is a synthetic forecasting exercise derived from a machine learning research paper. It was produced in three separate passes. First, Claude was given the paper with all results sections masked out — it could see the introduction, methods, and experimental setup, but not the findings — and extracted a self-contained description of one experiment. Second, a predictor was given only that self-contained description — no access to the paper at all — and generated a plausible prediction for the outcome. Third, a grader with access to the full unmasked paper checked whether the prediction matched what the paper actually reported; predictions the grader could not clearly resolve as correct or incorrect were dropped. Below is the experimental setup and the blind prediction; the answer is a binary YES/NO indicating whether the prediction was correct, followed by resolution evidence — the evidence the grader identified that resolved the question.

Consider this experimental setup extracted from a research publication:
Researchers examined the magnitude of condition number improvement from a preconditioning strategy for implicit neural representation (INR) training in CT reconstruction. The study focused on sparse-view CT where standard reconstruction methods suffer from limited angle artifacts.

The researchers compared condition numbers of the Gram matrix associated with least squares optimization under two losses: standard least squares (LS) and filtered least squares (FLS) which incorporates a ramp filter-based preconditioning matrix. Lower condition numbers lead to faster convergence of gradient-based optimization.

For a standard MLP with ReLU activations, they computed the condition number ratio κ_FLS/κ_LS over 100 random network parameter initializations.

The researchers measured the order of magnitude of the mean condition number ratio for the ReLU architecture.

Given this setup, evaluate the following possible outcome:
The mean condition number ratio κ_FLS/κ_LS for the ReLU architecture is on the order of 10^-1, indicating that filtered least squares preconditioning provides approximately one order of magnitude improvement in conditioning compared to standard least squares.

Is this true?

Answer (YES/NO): NO